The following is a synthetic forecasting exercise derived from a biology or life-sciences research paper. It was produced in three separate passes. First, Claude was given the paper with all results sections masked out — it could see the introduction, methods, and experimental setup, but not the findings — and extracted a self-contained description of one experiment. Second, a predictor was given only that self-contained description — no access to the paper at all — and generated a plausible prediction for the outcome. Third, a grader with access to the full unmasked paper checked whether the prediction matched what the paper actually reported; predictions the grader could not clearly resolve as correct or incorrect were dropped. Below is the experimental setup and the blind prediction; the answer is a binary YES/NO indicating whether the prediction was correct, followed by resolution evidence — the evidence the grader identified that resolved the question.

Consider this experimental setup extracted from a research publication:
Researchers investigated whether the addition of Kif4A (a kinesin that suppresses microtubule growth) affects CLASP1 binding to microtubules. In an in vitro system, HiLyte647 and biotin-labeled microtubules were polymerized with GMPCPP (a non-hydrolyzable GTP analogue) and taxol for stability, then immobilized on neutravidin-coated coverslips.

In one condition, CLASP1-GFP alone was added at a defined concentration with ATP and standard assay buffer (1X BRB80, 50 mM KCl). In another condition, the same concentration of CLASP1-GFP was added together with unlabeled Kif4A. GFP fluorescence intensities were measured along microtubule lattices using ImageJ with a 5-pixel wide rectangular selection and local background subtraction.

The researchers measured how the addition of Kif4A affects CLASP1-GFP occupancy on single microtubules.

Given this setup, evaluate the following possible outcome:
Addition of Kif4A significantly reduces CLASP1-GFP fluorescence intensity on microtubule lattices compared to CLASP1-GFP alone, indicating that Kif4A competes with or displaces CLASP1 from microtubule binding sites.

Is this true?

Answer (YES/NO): YES